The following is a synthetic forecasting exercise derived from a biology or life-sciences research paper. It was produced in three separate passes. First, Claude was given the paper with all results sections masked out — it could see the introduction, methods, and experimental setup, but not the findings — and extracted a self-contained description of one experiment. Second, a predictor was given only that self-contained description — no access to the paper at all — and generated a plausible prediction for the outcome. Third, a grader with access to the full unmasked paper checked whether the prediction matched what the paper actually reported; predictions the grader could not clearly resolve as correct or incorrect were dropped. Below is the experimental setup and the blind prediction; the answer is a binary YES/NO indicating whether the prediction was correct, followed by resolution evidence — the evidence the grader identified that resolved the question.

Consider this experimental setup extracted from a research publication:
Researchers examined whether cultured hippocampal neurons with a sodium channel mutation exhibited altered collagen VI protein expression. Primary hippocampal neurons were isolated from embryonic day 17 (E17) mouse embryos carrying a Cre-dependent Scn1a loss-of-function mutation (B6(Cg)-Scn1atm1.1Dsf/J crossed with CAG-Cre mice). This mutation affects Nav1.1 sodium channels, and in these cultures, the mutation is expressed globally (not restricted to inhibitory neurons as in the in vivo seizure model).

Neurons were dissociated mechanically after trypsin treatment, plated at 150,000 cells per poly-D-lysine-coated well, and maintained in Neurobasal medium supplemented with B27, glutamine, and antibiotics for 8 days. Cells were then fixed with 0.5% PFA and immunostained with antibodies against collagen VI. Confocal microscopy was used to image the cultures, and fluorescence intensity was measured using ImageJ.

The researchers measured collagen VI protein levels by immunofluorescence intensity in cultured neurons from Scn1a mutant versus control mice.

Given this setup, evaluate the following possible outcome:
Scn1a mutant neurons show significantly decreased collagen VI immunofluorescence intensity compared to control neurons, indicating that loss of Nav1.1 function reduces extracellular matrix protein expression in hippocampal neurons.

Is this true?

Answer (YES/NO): NO